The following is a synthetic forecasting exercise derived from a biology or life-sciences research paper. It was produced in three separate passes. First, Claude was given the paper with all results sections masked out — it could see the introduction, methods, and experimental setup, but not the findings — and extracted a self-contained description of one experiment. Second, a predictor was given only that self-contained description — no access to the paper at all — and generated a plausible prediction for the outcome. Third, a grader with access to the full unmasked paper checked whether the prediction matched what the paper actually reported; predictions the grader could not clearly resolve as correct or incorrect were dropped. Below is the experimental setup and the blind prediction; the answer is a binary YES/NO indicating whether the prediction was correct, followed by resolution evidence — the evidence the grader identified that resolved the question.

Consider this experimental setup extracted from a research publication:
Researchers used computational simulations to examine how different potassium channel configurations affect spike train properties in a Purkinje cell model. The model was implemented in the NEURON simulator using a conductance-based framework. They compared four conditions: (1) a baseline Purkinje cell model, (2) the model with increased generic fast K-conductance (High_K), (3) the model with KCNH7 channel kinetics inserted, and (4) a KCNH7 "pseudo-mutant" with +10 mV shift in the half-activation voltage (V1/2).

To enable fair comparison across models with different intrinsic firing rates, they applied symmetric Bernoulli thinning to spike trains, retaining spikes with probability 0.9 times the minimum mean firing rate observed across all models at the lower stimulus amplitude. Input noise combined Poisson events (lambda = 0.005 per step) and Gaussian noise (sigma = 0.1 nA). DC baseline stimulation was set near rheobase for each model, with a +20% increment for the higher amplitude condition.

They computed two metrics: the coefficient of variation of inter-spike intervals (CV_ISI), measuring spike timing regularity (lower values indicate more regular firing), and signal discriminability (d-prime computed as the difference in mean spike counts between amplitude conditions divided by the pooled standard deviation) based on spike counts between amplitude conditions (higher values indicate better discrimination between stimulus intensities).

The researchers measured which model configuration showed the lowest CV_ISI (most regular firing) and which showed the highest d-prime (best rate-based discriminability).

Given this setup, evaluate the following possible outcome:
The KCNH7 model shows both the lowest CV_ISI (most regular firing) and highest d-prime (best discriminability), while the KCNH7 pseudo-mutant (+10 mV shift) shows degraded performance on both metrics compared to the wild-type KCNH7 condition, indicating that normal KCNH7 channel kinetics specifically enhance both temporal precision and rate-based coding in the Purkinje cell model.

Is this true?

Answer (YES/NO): NO